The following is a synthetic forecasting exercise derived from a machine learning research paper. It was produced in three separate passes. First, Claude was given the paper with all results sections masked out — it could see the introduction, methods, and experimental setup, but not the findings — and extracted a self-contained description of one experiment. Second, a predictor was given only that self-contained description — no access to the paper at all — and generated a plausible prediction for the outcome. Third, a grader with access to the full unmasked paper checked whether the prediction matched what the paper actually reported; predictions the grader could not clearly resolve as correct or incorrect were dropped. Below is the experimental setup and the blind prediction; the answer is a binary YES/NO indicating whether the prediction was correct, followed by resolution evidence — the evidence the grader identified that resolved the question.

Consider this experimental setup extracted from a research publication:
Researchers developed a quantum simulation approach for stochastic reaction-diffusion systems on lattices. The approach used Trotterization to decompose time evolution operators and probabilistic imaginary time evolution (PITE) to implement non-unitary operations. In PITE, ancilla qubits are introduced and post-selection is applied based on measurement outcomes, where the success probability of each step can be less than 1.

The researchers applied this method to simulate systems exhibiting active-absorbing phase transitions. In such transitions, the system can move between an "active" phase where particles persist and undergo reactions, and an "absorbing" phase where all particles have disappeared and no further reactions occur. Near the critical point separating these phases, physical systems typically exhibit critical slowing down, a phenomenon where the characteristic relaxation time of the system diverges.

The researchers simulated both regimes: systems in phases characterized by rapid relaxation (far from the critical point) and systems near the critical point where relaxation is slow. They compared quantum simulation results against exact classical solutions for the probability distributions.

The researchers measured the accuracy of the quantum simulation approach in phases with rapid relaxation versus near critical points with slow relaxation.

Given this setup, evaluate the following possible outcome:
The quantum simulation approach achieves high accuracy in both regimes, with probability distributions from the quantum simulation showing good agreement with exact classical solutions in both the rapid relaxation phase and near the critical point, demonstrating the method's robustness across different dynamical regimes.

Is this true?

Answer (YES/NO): NO